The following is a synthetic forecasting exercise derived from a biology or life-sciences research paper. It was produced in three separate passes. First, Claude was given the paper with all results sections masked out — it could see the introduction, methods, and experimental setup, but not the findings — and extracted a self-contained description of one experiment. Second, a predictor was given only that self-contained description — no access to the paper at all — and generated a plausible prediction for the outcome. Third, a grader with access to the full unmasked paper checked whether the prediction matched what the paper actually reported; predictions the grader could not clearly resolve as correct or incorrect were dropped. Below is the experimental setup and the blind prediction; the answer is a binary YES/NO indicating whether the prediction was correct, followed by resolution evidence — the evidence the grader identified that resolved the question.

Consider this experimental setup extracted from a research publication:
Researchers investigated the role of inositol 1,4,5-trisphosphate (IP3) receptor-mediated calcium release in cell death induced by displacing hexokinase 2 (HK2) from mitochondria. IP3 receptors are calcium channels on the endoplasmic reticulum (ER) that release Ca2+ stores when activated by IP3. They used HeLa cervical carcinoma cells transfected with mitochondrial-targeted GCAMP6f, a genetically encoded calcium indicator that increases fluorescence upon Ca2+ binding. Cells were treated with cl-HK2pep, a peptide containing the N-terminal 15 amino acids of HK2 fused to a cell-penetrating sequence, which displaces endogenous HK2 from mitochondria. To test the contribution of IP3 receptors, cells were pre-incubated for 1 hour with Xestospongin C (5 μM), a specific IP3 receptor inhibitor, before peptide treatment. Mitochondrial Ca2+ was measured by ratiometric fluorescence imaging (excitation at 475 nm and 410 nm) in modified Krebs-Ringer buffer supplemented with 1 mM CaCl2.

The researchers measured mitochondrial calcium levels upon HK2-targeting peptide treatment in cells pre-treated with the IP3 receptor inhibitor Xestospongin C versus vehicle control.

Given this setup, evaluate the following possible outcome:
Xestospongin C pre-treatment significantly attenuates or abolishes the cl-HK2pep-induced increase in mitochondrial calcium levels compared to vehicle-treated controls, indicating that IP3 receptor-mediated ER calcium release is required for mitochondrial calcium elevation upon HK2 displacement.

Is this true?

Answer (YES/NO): YES